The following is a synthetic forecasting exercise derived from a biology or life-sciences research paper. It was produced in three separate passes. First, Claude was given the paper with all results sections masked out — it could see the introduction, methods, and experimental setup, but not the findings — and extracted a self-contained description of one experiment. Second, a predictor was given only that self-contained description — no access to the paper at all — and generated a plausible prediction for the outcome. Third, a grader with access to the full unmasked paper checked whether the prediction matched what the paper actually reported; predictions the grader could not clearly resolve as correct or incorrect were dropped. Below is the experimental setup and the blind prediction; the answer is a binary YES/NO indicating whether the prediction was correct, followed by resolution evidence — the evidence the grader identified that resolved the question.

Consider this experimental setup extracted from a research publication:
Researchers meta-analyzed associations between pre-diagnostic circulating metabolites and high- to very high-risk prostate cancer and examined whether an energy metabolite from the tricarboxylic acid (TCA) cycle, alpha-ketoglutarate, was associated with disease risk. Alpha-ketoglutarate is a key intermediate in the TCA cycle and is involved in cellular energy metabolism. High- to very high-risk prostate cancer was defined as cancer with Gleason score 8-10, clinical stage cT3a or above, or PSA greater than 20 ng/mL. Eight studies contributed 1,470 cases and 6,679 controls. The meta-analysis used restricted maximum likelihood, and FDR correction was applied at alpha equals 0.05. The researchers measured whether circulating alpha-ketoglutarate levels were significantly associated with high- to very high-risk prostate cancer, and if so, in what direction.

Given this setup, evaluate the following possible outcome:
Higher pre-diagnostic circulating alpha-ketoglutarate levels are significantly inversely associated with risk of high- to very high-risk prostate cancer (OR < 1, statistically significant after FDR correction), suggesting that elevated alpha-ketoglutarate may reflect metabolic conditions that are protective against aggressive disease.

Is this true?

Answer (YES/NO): YES